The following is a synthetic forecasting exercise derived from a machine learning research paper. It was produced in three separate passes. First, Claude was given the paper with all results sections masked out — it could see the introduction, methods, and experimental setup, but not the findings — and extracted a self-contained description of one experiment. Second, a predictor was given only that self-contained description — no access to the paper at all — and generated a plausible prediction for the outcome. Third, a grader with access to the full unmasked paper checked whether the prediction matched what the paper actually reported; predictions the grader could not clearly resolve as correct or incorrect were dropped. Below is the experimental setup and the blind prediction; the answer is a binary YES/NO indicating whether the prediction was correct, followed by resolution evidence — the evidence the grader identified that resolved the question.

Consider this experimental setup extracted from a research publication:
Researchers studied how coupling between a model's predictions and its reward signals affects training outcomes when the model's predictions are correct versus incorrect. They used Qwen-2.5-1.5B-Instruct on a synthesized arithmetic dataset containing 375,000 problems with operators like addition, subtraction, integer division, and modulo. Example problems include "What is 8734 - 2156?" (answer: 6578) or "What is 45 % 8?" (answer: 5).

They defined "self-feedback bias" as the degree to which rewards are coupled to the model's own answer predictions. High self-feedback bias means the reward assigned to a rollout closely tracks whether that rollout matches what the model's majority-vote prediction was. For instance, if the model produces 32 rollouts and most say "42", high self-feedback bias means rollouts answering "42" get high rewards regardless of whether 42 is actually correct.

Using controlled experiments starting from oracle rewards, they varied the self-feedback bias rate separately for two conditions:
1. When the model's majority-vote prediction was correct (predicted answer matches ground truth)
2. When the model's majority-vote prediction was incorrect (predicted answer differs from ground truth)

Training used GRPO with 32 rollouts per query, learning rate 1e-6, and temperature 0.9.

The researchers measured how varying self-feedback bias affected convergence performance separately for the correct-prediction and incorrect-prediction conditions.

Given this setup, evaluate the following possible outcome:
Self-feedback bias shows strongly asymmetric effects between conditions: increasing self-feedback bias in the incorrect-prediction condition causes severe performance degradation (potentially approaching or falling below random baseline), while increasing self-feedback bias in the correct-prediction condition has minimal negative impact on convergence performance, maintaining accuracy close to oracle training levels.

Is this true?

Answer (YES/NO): NO